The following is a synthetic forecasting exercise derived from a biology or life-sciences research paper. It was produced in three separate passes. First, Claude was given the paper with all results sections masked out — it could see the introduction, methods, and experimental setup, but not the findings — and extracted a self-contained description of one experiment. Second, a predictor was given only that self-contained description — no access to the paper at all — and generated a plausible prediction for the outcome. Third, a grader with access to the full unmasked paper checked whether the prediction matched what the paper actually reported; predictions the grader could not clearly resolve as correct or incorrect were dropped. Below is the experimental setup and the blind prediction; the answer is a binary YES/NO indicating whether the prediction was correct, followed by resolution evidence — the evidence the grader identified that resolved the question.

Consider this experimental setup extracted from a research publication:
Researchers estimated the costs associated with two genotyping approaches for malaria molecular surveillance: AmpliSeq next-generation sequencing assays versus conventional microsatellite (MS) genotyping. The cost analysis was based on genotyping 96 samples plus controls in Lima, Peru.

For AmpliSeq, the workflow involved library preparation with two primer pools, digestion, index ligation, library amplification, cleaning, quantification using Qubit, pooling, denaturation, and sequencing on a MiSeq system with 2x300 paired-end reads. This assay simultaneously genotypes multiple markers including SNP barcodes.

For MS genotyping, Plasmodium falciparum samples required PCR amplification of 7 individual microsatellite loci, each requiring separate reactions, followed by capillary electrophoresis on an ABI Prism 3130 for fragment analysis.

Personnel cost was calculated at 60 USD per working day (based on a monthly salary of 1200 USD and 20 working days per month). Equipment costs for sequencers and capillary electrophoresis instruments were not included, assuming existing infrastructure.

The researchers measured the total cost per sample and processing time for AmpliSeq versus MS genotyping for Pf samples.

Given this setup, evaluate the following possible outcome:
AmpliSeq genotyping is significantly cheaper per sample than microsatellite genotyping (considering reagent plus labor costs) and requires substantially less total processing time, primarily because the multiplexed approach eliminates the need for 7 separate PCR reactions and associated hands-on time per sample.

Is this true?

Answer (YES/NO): NO